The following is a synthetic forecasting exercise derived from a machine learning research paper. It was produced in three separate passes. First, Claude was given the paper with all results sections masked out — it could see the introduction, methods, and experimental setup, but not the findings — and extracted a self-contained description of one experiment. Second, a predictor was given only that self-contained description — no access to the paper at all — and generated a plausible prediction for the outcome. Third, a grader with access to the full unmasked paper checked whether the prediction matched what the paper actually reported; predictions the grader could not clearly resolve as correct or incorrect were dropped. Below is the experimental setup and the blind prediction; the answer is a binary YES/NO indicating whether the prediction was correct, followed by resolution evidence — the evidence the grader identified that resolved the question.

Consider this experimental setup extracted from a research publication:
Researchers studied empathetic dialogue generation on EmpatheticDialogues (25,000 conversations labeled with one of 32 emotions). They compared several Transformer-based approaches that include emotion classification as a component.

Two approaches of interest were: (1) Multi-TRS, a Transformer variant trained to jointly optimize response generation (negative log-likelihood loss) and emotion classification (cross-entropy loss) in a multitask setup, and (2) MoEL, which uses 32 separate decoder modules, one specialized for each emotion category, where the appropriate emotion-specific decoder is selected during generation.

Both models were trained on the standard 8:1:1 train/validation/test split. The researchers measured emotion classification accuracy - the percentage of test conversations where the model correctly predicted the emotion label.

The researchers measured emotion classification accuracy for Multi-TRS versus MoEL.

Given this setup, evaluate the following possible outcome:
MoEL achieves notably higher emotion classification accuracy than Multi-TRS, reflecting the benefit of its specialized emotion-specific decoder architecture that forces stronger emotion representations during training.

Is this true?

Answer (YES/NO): NO